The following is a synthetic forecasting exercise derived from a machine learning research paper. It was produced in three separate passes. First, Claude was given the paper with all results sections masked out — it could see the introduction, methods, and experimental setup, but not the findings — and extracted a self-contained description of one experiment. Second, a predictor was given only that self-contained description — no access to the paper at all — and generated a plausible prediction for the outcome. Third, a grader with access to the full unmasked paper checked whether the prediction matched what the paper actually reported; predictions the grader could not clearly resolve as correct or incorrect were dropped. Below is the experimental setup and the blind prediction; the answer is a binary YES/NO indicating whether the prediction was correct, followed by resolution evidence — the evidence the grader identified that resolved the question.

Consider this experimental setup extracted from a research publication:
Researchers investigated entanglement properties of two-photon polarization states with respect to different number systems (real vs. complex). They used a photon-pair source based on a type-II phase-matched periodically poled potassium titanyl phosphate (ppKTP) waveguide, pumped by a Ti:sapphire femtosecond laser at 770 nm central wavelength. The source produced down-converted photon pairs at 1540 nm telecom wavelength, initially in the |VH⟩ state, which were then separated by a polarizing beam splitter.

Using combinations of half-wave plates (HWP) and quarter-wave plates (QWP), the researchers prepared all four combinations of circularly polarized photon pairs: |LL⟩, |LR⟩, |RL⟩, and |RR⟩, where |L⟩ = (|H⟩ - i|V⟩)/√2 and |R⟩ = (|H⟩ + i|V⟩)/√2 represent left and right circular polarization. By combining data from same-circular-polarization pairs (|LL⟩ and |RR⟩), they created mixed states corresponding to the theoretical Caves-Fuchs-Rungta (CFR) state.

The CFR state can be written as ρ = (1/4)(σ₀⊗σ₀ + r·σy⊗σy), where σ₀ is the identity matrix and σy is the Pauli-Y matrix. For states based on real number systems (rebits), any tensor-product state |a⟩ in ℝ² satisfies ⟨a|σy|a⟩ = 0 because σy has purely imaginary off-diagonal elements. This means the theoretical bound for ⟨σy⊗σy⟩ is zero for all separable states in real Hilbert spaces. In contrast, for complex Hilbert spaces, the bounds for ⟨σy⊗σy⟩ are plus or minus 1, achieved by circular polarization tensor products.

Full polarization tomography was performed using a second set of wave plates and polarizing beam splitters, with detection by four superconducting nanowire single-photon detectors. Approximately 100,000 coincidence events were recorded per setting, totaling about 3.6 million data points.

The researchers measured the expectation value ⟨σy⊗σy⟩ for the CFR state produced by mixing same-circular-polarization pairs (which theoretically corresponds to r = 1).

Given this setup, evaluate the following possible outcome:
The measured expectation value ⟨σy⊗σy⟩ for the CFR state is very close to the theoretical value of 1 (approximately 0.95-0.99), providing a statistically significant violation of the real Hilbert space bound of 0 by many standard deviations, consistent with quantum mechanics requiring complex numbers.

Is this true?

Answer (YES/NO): YES